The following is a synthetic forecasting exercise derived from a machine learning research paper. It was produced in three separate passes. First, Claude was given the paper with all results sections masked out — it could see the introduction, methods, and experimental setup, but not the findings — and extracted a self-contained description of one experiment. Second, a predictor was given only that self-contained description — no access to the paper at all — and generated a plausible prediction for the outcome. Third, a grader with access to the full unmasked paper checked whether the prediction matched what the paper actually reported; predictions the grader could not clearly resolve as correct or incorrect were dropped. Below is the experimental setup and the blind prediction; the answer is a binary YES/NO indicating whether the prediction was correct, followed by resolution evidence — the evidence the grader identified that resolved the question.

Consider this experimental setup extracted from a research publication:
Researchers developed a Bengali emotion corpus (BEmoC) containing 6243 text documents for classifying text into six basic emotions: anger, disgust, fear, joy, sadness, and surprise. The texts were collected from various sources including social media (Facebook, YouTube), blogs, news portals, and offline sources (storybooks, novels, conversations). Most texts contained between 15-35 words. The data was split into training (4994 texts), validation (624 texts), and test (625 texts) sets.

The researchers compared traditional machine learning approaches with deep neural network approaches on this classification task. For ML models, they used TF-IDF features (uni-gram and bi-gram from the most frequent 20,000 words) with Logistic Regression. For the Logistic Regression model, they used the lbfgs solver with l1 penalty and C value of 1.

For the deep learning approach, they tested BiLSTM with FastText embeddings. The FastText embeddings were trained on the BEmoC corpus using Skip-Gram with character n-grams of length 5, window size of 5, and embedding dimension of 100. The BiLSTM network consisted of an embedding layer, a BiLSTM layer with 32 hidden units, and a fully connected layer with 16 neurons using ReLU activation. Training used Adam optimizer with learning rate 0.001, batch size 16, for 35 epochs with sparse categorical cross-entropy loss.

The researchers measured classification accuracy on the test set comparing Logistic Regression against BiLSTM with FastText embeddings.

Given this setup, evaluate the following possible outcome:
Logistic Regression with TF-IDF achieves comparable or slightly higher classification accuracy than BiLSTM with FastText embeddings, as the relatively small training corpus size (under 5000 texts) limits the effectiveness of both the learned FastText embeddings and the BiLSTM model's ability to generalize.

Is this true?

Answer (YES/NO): YES